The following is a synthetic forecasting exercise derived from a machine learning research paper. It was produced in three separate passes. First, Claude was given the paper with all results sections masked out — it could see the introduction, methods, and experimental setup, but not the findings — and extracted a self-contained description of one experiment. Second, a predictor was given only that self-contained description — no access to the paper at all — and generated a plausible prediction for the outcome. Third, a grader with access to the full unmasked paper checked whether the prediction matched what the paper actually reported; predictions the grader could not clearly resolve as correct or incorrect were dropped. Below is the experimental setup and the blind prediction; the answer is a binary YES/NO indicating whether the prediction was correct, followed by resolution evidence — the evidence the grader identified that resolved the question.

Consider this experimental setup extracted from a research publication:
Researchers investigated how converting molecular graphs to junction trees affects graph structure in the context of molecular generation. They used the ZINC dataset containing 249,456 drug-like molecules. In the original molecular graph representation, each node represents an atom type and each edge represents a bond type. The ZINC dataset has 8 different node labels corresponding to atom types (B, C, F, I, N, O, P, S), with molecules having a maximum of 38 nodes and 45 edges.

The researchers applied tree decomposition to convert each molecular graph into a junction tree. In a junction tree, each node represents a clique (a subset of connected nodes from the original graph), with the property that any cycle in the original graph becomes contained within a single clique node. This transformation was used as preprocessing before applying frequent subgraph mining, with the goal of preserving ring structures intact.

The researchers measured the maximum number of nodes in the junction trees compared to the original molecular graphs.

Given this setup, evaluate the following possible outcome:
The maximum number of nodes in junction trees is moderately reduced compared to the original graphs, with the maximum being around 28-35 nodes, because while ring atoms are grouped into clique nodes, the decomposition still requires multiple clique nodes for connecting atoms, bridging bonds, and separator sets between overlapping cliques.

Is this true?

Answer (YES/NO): YES